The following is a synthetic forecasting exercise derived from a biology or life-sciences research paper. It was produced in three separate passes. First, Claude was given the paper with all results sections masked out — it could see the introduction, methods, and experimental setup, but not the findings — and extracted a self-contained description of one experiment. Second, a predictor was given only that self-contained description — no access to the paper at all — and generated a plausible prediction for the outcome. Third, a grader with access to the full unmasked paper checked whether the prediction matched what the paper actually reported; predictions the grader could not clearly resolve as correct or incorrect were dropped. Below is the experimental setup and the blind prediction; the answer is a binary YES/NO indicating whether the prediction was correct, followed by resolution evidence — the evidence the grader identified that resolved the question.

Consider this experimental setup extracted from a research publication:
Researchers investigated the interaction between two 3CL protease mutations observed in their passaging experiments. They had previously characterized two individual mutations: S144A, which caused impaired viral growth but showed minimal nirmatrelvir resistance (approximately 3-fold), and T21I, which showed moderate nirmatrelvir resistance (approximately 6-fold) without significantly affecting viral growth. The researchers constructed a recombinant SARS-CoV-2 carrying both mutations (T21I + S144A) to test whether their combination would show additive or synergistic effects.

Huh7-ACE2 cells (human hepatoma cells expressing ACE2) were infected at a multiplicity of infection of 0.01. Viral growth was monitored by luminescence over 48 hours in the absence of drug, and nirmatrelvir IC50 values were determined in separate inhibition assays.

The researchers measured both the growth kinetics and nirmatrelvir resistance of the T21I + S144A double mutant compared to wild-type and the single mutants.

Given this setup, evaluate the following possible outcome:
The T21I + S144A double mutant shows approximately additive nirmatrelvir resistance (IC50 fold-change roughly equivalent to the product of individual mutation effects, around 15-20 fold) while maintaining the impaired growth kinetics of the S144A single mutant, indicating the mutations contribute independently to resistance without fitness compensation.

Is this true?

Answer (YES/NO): NO